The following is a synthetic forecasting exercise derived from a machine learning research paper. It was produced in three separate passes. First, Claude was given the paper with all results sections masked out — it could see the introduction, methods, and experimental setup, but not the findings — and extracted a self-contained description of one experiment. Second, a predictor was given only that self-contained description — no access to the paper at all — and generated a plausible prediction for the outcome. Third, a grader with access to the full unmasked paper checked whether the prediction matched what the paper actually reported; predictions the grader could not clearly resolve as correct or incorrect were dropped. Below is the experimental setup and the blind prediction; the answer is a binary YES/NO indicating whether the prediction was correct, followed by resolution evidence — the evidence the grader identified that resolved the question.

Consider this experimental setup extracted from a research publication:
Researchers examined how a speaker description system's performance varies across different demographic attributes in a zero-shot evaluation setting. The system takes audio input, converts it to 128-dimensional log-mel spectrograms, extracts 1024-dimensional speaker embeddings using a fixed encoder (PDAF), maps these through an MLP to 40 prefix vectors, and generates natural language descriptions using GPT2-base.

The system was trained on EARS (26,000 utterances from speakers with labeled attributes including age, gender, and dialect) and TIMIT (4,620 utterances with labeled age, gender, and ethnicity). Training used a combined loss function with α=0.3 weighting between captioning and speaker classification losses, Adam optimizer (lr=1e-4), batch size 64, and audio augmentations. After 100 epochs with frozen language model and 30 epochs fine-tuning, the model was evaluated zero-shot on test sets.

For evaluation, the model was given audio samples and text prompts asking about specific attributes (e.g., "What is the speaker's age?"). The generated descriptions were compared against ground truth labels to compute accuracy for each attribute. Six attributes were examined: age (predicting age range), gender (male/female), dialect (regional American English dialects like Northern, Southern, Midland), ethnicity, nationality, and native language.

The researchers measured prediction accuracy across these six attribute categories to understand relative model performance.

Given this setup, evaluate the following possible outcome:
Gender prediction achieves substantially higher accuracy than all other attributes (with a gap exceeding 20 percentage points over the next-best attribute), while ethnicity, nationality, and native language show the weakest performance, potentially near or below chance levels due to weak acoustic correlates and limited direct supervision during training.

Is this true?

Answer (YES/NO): NO